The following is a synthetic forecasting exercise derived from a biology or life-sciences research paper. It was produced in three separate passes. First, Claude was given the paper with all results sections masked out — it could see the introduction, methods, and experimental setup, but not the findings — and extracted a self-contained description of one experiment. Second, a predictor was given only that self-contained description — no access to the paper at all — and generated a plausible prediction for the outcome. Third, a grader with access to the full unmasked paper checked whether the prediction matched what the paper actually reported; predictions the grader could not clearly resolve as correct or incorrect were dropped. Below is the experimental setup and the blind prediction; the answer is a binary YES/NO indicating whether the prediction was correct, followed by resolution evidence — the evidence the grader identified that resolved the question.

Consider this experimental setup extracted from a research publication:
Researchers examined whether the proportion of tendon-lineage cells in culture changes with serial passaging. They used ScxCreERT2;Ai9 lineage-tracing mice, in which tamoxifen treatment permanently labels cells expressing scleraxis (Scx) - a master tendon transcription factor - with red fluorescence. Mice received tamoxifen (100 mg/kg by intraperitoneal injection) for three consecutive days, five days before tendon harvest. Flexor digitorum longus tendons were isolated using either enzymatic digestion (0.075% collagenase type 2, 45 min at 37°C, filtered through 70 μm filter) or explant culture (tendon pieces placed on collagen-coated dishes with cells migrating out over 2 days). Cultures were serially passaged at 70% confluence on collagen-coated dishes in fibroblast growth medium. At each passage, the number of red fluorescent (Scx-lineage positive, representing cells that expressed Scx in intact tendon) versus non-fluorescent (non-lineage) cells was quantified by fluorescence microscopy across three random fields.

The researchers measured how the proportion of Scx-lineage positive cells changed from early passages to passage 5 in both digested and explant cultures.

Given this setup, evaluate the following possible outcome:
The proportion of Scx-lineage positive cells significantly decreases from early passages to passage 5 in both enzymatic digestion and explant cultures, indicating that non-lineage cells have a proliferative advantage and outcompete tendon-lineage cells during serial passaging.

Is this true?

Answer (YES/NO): NO